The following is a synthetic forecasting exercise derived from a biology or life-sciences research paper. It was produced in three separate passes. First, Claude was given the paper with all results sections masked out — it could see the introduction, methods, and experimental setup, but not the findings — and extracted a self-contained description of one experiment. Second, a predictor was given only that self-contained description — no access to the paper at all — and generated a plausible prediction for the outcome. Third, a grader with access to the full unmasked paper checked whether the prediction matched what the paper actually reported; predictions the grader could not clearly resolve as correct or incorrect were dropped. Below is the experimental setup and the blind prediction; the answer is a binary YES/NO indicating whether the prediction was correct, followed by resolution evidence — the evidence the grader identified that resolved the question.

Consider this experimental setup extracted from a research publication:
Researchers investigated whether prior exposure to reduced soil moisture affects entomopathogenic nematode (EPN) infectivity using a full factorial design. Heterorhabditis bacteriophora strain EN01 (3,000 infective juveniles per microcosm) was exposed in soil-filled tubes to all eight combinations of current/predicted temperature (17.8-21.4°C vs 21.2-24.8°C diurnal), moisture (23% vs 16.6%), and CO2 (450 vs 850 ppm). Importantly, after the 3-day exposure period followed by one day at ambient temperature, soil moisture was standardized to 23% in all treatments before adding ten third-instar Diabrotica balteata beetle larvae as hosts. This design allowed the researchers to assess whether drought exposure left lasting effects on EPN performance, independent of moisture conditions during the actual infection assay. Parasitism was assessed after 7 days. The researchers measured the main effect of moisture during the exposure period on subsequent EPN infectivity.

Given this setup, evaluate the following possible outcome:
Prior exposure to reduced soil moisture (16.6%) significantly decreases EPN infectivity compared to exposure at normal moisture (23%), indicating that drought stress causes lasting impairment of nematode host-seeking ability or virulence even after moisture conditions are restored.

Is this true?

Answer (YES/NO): NO